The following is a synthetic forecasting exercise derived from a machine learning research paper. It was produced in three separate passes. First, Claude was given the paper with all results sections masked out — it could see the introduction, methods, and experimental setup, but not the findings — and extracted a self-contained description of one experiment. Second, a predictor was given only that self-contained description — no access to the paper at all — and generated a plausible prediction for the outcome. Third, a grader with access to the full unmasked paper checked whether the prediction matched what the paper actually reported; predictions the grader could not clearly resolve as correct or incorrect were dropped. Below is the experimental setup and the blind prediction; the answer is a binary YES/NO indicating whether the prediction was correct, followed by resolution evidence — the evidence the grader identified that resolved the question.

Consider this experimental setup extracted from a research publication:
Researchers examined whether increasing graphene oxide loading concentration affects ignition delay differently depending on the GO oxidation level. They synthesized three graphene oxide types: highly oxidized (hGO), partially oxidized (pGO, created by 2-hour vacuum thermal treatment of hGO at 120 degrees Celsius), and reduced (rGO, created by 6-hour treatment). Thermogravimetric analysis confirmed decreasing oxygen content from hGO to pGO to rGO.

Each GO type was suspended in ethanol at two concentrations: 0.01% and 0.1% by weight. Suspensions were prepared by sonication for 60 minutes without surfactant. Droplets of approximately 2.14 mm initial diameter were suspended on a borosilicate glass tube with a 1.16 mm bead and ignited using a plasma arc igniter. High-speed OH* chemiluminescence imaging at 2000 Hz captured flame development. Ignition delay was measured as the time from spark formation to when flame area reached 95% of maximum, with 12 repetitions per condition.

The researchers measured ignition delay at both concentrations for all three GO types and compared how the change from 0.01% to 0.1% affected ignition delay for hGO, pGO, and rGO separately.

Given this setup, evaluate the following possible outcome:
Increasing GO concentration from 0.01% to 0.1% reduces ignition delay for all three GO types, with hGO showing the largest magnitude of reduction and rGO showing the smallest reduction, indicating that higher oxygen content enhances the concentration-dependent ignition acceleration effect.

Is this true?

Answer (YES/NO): NO